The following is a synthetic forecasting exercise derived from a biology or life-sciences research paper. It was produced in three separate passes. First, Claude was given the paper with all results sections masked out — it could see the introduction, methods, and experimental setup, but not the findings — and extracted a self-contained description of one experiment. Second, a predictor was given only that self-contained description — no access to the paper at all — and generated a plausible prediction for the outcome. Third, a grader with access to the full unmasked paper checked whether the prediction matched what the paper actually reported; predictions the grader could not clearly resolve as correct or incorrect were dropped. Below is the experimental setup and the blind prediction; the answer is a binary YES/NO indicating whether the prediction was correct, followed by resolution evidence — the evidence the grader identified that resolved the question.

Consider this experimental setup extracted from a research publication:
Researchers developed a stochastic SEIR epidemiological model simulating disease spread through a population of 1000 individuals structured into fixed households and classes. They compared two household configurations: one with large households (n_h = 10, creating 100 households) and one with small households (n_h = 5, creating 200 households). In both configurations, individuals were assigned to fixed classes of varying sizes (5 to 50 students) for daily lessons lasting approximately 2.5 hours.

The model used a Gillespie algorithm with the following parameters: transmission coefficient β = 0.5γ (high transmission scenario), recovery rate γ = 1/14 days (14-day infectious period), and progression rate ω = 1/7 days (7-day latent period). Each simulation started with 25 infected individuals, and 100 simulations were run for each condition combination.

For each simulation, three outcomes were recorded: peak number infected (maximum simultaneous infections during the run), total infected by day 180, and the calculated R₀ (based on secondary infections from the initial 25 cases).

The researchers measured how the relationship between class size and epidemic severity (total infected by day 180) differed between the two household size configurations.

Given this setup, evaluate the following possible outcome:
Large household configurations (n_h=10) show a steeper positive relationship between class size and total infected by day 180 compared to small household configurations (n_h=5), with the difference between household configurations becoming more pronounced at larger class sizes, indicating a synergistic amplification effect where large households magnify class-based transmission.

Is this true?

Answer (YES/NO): NO